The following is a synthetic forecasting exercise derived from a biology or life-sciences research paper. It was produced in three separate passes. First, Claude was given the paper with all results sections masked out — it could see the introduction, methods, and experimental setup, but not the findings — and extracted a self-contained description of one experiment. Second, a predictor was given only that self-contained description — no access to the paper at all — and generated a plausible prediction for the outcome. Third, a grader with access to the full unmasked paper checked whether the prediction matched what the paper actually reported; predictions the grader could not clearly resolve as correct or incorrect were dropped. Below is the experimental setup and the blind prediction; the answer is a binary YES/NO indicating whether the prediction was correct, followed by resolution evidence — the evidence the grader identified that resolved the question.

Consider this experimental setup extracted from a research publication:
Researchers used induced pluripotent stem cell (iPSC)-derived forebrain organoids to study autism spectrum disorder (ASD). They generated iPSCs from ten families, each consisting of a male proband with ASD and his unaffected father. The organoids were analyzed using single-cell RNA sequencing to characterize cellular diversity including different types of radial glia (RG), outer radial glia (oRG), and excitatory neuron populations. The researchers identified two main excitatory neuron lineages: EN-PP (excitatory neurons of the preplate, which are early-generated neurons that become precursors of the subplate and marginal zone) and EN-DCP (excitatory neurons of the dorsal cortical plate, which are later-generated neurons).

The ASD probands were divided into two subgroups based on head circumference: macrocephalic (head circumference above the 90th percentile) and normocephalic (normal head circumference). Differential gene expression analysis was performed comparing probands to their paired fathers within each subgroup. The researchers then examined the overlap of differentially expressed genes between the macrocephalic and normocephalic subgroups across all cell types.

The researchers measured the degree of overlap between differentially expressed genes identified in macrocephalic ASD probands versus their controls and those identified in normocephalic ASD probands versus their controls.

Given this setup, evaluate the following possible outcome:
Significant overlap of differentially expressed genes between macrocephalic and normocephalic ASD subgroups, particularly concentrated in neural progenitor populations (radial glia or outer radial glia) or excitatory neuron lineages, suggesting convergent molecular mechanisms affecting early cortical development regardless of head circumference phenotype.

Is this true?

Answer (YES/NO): NO